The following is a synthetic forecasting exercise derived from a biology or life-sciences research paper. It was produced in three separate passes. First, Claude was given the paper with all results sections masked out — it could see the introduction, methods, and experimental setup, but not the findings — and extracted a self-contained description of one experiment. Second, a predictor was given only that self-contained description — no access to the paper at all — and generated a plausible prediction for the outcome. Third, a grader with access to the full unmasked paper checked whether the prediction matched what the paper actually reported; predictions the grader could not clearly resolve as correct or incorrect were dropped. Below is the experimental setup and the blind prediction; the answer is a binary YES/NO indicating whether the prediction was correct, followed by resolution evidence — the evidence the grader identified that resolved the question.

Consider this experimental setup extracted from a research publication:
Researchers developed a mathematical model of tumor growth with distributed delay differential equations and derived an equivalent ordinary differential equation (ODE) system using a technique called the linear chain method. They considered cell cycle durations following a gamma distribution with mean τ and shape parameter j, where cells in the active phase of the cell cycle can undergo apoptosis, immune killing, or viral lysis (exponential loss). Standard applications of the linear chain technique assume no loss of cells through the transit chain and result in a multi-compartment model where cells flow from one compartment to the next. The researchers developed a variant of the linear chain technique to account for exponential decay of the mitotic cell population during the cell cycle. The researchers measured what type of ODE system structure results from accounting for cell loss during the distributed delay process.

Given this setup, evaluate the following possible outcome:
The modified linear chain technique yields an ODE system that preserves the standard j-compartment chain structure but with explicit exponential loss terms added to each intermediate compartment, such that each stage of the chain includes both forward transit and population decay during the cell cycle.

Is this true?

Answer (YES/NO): YES